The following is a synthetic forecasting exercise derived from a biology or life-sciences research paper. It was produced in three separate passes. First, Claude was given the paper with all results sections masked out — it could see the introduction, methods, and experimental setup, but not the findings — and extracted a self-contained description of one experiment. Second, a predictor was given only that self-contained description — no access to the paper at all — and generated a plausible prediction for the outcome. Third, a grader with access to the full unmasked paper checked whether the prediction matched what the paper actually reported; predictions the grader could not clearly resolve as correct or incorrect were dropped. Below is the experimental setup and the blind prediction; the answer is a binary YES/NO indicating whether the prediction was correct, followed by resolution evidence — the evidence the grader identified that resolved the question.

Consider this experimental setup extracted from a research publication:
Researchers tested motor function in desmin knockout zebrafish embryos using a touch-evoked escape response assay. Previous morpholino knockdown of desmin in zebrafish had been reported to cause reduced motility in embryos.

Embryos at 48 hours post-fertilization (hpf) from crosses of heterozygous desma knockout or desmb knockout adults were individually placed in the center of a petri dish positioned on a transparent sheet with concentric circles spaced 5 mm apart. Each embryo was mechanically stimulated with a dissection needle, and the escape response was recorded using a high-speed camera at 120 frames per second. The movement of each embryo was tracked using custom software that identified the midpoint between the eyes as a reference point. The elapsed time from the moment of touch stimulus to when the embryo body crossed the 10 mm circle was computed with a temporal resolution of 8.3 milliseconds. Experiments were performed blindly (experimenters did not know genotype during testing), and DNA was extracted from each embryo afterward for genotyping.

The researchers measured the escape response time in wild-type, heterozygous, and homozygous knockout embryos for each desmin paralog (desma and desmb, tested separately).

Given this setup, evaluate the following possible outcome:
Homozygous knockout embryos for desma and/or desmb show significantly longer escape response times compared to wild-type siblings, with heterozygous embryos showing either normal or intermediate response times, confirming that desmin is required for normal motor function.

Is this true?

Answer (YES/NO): NO